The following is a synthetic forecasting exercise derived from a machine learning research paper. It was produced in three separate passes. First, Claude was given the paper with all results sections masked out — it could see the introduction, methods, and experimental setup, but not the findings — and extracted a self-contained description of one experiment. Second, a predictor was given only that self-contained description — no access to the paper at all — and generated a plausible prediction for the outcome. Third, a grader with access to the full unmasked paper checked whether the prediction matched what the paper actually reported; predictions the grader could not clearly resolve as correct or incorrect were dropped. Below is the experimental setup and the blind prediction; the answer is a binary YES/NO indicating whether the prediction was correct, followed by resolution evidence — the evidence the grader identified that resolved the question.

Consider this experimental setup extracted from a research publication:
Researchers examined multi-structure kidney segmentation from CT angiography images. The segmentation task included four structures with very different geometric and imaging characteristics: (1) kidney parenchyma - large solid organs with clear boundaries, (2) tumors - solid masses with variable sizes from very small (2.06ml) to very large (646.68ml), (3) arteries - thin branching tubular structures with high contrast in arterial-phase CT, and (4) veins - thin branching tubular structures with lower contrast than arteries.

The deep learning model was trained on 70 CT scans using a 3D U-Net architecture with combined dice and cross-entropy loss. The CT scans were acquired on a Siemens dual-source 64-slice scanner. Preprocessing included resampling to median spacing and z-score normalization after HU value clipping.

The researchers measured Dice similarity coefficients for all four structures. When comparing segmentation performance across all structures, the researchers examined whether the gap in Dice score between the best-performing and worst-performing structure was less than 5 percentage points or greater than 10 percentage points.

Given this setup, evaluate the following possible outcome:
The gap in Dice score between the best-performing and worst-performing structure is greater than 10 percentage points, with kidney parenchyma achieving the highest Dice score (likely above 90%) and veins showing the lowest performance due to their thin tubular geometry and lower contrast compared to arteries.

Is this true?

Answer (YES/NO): YES